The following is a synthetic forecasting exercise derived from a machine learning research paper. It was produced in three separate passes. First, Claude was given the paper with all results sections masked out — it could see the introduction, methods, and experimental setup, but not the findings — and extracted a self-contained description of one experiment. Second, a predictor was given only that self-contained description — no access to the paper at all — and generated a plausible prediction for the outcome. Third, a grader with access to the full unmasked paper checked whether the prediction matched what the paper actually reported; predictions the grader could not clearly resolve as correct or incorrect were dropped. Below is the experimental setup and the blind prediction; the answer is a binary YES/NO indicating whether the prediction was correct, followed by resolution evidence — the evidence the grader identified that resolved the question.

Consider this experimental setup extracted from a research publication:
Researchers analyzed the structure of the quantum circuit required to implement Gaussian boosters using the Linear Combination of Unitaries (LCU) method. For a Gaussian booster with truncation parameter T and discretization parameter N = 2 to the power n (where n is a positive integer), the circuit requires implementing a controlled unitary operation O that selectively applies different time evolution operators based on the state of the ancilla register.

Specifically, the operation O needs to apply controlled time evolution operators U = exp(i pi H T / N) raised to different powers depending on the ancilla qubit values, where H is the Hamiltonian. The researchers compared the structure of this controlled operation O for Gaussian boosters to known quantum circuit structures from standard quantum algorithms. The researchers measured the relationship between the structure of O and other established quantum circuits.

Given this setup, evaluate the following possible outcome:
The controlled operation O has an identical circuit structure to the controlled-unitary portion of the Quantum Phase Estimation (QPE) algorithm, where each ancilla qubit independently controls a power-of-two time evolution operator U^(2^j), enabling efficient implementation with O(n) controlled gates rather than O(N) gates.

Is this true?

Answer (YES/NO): YES